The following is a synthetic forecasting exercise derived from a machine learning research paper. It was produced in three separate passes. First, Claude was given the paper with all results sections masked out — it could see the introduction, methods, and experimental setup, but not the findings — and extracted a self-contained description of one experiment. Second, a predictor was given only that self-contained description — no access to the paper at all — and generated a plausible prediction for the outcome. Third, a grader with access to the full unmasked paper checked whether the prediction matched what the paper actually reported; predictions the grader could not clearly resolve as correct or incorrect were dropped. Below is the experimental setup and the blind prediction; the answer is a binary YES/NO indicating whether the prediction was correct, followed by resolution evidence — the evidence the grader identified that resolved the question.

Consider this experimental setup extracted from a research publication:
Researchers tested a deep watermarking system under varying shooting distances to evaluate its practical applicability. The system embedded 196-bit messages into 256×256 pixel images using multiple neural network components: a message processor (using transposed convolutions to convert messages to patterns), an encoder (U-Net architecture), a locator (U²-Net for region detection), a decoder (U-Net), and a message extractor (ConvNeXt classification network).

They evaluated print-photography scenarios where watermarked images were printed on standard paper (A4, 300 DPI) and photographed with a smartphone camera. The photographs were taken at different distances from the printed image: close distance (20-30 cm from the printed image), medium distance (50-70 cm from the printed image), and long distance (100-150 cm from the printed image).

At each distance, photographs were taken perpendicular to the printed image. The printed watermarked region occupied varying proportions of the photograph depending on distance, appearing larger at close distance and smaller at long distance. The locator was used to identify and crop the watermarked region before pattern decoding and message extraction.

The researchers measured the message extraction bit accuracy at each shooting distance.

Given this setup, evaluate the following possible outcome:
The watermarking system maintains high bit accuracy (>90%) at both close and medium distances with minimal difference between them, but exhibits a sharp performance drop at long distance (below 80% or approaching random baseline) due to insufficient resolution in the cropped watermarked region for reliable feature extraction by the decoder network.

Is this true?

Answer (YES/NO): NO